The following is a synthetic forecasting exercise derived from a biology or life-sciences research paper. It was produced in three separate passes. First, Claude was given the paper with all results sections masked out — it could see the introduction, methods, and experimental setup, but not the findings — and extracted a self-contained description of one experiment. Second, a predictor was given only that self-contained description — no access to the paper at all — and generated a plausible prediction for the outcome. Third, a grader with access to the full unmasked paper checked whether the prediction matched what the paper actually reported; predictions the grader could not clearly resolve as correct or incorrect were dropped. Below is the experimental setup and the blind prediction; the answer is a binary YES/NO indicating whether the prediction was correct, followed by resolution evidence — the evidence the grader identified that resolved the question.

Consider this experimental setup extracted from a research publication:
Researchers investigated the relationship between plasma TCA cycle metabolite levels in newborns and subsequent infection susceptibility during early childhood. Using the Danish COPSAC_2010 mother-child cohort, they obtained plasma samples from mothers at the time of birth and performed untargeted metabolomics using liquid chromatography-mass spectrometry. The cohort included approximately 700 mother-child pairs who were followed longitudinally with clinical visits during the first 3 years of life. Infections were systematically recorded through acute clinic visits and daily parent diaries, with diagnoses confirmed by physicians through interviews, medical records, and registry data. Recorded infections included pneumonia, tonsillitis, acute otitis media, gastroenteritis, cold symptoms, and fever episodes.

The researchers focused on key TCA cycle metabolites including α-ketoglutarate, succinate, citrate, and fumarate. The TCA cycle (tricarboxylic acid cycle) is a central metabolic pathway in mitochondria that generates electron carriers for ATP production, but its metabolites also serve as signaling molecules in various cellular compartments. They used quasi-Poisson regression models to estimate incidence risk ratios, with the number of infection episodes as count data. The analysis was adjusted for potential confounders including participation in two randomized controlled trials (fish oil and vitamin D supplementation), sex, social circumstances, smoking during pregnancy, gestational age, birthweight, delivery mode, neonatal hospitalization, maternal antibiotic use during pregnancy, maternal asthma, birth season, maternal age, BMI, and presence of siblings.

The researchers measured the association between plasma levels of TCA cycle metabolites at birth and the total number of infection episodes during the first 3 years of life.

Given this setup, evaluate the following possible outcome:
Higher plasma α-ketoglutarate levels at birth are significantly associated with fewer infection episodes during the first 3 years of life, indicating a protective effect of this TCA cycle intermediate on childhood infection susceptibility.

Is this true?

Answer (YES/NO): NO